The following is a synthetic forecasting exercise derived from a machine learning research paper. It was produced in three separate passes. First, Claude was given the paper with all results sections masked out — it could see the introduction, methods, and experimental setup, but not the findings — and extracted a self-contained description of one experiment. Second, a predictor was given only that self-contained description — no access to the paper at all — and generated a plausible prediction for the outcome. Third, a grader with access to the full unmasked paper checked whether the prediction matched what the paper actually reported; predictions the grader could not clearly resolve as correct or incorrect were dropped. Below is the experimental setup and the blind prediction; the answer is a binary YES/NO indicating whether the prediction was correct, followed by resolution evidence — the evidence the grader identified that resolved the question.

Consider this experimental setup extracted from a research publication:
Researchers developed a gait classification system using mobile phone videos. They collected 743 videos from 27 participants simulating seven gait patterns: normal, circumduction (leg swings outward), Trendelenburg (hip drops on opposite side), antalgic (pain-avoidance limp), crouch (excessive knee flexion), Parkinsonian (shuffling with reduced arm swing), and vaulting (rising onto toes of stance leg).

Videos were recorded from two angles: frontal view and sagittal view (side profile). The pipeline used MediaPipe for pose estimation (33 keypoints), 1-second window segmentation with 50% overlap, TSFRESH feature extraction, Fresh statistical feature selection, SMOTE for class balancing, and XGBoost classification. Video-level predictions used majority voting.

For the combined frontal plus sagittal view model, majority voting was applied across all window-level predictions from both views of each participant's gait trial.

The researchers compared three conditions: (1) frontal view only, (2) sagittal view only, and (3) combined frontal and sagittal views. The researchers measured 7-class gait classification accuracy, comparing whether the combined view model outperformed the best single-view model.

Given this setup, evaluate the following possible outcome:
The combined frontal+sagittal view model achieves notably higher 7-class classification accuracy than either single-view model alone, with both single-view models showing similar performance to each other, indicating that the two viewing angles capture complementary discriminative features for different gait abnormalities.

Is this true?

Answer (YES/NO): NO